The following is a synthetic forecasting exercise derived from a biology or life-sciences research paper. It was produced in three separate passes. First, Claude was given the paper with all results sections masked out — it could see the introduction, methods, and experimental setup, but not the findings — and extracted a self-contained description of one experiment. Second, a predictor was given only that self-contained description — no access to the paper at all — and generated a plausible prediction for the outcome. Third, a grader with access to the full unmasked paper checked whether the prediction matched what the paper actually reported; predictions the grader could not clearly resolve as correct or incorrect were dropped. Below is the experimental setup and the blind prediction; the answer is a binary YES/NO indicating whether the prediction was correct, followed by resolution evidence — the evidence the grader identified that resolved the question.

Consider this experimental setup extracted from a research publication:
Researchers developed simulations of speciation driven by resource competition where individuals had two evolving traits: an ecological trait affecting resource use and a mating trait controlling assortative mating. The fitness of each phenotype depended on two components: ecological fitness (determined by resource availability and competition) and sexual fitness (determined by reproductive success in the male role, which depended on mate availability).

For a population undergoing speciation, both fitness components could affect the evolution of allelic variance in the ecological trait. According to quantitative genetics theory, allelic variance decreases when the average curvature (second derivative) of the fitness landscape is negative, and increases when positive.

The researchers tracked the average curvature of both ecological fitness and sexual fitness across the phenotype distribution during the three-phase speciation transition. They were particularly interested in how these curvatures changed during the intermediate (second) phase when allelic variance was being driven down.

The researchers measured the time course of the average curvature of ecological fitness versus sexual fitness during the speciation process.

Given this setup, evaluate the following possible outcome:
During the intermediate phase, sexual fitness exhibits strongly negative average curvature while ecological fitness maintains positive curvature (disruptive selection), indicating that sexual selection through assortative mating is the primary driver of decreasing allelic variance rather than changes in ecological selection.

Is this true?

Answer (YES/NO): NO